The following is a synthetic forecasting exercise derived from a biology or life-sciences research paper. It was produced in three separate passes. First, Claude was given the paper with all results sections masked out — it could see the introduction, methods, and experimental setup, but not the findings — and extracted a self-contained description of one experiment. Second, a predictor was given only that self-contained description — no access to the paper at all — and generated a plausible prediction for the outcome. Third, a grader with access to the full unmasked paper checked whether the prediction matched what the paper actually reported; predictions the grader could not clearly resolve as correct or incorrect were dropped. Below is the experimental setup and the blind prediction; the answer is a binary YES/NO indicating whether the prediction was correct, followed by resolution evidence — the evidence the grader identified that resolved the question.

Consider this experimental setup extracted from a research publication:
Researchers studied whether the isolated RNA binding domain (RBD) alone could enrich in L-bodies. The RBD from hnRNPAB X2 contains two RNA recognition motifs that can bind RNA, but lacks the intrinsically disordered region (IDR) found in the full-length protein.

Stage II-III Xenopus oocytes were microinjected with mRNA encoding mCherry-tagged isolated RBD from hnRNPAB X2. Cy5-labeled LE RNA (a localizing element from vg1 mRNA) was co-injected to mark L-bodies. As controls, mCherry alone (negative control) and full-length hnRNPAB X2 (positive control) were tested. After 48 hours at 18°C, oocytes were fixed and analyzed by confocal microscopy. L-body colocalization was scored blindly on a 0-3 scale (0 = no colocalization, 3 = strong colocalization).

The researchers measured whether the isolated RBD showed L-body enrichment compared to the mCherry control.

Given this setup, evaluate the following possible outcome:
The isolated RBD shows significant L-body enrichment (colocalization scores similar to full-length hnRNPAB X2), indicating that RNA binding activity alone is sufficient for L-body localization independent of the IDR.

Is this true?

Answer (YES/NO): NO